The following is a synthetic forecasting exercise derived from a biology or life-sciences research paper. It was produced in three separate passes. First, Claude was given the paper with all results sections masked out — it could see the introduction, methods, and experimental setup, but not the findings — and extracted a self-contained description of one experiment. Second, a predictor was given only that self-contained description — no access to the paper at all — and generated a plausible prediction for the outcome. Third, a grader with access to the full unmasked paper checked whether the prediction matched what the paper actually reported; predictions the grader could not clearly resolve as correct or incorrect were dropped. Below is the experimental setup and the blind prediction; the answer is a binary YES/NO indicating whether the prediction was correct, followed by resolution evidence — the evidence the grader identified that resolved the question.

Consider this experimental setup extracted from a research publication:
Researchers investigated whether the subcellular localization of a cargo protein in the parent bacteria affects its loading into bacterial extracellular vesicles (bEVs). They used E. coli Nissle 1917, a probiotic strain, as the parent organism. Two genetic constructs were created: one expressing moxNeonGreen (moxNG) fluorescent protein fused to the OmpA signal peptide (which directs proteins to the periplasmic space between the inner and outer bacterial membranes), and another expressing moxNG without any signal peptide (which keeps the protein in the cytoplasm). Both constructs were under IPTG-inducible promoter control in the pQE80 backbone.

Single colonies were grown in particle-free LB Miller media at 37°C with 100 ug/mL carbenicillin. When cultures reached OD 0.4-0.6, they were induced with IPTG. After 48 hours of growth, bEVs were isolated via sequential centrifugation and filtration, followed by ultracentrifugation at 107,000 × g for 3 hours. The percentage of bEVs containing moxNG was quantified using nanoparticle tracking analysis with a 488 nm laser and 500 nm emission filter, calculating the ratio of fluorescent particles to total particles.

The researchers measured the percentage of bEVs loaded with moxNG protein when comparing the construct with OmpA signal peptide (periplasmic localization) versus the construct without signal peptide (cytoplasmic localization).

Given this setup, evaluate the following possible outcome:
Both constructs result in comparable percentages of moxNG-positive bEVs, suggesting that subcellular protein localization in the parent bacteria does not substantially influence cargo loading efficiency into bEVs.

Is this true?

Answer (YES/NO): NO